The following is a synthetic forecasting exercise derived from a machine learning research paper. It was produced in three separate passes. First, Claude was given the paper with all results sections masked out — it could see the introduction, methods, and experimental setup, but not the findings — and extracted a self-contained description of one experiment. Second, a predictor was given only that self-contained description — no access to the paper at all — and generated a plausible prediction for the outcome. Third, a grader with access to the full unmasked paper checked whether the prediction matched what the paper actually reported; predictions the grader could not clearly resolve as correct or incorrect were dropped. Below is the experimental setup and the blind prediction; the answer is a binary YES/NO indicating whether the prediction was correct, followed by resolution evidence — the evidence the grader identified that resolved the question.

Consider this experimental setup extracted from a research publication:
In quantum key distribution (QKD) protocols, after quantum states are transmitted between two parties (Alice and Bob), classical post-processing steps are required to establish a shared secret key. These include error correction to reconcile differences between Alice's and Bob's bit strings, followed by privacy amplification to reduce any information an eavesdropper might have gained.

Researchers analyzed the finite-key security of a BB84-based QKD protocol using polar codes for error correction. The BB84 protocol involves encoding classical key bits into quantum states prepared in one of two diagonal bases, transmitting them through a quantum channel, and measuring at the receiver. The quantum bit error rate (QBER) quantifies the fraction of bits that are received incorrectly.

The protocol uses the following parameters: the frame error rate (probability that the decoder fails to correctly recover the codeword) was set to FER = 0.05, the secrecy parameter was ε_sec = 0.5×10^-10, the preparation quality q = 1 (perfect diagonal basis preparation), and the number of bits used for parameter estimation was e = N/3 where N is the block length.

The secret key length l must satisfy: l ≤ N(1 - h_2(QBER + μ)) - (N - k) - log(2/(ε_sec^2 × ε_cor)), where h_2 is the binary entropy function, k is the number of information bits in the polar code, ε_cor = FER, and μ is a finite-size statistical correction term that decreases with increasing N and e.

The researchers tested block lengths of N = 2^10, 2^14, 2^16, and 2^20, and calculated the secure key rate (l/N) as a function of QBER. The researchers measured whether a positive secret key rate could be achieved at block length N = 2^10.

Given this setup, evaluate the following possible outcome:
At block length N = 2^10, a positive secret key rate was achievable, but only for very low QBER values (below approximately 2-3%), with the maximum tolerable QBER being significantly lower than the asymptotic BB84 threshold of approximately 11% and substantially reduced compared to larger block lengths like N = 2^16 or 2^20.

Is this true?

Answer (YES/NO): NO